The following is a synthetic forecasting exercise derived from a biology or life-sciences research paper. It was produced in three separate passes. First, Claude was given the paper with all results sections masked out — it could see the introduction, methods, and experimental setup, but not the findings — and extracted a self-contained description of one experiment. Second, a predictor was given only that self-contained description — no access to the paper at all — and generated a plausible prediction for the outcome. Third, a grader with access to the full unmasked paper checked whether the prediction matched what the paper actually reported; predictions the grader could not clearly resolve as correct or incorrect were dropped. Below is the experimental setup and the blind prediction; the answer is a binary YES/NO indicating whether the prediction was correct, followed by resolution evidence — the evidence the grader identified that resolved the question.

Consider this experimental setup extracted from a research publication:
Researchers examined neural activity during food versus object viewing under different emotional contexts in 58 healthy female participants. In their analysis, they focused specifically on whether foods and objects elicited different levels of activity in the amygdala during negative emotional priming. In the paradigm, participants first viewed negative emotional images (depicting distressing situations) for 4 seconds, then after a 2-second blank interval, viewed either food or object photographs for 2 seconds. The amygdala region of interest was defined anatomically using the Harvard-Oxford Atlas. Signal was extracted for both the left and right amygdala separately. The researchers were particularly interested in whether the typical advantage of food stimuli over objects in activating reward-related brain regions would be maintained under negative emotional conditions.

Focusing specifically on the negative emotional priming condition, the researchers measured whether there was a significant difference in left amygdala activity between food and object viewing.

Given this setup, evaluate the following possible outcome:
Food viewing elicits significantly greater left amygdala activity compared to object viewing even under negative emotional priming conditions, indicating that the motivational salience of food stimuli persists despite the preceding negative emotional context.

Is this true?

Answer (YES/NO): NO